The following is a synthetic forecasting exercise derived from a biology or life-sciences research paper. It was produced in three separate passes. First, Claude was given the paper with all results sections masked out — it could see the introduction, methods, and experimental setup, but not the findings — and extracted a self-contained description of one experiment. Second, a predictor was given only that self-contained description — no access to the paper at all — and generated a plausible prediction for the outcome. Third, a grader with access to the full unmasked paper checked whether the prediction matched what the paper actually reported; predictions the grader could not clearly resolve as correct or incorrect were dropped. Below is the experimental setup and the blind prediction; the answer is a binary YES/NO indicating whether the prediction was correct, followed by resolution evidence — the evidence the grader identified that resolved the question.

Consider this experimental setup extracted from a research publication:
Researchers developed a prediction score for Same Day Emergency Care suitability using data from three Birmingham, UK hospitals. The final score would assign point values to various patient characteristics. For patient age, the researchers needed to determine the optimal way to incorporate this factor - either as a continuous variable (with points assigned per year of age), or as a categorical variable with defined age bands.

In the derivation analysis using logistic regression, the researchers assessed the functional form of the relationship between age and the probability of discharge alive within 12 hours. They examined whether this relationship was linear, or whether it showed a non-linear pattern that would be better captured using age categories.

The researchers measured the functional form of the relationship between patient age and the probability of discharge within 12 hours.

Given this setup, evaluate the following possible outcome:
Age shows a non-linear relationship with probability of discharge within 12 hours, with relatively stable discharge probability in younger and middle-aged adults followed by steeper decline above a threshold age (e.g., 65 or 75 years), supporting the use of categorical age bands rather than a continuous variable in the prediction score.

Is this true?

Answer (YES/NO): NO